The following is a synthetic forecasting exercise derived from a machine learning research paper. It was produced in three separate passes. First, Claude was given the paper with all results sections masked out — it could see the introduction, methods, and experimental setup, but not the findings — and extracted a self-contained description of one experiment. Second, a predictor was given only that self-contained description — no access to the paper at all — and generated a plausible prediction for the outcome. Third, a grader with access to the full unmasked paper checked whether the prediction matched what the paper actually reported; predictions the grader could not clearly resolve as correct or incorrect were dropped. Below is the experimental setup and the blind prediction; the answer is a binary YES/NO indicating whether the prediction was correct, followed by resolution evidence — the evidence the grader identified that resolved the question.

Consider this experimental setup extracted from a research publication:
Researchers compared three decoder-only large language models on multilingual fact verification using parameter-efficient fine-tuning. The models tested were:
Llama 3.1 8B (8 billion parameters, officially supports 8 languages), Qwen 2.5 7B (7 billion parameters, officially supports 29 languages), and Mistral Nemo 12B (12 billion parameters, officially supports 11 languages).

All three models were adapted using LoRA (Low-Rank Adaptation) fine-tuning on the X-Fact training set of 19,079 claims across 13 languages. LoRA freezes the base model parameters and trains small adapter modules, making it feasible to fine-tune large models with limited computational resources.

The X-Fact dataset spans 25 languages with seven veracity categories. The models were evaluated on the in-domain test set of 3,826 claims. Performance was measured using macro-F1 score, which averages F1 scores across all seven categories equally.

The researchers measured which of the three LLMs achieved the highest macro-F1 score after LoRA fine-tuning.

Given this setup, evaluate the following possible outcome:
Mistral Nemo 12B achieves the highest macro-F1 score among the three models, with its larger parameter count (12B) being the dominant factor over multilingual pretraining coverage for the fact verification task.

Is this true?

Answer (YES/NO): NO